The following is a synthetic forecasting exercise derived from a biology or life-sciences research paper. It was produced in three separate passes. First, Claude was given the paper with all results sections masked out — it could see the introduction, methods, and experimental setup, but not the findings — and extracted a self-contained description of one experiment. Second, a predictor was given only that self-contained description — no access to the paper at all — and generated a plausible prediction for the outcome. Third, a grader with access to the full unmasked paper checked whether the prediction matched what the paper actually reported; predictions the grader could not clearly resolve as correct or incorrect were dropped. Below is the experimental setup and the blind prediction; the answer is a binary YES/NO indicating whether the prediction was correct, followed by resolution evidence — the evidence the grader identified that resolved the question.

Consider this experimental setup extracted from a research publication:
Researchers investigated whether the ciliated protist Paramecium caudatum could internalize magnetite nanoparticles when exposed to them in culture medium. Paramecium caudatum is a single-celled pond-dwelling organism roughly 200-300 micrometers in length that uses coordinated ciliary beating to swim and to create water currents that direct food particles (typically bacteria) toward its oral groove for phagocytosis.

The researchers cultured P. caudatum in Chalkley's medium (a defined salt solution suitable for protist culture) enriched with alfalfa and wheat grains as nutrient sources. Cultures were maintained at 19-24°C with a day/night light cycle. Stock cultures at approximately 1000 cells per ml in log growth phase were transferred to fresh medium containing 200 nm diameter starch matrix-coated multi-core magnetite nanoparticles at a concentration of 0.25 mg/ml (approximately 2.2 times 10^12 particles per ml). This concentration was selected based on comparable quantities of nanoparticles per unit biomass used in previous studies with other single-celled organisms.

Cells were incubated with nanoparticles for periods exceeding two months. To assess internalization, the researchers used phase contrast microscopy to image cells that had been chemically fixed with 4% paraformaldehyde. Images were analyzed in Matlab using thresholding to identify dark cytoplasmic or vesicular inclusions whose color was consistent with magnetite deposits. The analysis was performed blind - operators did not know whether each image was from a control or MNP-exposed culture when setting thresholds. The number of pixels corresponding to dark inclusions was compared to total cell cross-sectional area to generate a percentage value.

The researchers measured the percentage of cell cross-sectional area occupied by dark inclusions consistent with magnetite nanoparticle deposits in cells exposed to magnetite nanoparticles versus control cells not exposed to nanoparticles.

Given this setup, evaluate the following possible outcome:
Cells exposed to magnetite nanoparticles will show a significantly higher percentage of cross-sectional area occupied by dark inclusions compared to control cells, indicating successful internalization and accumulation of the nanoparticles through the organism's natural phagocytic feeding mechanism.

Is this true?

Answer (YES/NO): YES